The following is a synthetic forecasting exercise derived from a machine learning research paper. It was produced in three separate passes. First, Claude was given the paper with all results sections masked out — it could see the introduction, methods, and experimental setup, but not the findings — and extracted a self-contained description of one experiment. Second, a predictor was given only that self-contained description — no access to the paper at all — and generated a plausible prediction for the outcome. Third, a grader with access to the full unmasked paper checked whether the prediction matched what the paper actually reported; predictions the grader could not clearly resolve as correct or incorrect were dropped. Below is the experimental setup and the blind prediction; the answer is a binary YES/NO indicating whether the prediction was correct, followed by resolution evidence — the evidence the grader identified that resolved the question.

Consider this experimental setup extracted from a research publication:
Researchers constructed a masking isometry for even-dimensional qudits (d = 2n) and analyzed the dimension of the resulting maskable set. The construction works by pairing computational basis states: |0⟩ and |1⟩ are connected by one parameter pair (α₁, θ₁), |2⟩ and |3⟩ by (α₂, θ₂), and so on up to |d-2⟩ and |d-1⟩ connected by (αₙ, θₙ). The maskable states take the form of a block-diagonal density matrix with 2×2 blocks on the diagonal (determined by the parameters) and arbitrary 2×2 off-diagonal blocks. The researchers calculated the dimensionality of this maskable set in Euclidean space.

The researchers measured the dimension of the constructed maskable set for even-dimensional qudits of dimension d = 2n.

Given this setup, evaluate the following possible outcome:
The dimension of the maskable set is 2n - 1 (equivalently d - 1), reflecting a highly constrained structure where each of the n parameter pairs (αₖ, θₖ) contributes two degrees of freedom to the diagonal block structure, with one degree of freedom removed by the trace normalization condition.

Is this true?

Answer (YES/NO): NO